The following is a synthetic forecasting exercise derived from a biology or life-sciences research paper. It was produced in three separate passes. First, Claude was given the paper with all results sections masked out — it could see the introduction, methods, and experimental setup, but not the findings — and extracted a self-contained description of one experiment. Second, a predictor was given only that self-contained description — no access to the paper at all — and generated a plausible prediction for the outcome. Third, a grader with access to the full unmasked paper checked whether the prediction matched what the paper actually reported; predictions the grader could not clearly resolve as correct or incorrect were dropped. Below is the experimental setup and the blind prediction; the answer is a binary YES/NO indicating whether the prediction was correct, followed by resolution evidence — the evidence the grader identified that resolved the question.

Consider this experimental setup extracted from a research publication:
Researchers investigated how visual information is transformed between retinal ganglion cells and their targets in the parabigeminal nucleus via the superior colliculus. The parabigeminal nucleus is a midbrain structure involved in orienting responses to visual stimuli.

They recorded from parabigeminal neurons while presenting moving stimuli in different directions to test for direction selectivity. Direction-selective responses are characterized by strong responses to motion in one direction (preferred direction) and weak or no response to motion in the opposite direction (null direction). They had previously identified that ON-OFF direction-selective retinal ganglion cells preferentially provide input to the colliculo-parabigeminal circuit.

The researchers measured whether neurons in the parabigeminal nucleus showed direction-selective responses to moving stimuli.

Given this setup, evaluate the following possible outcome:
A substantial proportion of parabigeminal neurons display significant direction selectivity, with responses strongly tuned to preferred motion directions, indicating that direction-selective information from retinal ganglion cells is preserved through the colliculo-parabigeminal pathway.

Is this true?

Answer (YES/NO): YES